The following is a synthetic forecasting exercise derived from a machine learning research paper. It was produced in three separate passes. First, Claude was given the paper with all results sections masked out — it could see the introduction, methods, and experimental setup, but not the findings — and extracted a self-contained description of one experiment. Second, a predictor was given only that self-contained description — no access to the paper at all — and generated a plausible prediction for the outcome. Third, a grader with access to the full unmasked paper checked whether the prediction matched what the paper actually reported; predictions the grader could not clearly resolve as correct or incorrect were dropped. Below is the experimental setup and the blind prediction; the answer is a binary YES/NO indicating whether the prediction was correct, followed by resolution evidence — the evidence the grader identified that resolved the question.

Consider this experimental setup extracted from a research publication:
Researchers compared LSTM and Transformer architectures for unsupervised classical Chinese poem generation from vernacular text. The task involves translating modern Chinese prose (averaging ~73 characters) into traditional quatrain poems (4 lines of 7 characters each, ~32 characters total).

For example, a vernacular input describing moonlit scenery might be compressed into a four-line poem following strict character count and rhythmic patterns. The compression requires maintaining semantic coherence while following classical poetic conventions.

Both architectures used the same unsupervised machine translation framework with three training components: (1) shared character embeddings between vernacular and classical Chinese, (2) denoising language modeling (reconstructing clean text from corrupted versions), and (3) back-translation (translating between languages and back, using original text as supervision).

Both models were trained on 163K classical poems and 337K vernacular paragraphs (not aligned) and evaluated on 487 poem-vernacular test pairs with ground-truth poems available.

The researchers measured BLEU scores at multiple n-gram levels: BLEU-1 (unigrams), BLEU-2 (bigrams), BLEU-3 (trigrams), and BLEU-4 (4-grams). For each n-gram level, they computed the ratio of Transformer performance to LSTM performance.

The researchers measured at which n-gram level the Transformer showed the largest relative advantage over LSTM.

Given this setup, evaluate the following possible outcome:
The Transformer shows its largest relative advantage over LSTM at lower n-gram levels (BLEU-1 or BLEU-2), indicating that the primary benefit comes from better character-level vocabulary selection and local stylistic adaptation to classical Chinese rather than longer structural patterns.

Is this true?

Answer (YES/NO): NO